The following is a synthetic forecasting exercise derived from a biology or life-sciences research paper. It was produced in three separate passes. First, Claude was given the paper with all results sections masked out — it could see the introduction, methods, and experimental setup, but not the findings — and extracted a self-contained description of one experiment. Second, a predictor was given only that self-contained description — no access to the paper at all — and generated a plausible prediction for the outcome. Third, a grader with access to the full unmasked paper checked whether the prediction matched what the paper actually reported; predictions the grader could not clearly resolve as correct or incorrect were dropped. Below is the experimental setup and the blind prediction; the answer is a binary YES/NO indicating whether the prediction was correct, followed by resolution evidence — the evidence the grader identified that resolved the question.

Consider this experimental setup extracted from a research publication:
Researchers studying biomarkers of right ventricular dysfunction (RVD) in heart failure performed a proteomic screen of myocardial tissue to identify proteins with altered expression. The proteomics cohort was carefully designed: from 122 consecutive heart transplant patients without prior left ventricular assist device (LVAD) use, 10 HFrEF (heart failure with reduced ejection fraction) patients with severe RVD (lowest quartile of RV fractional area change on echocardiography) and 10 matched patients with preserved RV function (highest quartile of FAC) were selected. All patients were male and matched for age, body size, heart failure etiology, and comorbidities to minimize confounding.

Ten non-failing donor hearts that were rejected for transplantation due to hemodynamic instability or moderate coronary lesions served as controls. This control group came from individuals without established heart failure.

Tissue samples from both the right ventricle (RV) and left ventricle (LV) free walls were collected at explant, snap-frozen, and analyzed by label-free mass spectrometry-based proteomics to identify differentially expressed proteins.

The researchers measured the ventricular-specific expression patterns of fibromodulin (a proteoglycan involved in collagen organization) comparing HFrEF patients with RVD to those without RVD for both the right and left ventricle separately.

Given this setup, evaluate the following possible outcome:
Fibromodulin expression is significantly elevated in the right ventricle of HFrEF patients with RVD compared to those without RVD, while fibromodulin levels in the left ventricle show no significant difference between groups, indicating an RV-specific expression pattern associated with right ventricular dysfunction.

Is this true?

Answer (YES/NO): YES